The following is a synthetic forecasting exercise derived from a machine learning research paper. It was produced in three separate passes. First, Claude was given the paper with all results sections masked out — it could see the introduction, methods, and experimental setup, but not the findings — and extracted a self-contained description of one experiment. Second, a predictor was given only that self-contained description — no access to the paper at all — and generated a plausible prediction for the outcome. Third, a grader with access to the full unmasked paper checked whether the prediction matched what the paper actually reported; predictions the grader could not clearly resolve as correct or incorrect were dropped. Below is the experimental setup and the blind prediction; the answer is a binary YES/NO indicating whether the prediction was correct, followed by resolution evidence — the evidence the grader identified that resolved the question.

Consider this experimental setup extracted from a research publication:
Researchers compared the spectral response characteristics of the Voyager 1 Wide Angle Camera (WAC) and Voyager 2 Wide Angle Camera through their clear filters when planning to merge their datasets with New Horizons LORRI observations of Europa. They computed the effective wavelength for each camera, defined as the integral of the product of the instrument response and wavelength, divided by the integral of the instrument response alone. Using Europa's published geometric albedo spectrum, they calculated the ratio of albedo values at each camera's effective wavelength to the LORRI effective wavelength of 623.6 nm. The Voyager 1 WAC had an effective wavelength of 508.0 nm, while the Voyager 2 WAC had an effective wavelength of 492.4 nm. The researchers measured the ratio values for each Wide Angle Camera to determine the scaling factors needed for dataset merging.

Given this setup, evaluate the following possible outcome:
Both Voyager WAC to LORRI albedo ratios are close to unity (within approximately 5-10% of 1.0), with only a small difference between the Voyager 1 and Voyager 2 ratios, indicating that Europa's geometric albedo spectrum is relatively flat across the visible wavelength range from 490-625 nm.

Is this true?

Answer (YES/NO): YES